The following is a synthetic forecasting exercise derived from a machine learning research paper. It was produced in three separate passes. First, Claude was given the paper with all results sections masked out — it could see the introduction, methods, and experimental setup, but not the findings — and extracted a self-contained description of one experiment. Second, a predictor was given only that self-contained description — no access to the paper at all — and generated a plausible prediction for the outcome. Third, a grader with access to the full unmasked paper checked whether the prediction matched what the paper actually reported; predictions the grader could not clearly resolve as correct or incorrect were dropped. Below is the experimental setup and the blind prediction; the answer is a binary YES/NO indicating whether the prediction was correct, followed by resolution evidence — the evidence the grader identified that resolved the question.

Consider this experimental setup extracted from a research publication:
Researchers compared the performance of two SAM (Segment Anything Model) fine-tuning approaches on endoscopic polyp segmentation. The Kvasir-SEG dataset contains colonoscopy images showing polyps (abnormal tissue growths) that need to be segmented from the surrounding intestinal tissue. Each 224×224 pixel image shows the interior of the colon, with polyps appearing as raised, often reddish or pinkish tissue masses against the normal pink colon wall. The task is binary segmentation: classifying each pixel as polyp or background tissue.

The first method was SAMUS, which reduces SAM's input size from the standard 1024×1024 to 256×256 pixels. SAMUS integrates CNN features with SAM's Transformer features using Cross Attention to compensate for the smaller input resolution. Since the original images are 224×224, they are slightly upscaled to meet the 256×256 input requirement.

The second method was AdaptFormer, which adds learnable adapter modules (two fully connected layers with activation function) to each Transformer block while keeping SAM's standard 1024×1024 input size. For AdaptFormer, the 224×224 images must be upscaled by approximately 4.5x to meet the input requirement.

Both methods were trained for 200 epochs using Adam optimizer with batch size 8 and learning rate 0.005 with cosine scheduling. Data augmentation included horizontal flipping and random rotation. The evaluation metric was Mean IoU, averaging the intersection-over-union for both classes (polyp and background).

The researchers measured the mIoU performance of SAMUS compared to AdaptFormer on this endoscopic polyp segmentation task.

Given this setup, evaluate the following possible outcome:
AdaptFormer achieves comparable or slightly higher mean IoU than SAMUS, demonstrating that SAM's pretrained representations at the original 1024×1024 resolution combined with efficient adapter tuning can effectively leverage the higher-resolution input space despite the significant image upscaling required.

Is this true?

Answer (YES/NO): YES